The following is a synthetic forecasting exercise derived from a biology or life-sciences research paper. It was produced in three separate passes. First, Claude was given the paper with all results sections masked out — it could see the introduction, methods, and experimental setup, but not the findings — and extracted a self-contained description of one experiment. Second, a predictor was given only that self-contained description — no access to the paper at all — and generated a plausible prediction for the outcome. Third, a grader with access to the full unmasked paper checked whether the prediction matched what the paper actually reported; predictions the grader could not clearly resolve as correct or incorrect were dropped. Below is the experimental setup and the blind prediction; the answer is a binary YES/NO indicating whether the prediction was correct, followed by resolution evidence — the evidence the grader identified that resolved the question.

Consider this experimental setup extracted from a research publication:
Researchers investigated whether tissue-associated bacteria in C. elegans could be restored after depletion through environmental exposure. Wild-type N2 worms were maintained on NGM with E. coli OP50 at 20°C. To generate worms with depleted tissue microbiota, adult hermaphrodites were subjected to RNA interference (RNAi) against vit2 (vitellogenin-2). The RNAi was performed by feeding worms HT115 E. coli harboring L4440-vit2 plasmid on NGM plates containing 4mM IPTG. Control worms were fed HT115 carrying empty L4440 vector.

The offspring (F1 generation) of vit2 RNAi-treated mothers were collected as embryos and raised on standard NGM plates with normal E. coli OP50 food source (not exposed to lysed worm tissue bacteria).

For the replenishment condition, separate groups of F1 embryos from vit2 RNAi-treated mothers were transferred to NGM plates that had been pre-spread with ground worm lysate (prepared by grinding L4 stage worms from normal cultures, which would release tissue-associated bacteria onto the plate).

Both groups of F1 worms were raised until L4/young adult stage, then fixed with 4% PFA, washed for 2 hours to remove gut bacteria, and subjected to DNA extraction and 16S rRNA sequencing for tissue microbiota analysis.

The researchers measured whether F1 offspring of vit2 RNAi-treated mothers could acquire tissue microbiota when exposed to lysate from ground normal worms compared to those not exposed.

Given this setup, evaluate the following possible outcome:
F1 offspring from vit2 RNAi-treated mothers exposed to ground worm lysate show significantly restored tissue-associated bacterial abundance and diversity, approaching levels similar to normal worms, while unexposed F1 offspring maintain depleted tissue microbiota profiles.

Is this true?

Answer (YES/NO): YES